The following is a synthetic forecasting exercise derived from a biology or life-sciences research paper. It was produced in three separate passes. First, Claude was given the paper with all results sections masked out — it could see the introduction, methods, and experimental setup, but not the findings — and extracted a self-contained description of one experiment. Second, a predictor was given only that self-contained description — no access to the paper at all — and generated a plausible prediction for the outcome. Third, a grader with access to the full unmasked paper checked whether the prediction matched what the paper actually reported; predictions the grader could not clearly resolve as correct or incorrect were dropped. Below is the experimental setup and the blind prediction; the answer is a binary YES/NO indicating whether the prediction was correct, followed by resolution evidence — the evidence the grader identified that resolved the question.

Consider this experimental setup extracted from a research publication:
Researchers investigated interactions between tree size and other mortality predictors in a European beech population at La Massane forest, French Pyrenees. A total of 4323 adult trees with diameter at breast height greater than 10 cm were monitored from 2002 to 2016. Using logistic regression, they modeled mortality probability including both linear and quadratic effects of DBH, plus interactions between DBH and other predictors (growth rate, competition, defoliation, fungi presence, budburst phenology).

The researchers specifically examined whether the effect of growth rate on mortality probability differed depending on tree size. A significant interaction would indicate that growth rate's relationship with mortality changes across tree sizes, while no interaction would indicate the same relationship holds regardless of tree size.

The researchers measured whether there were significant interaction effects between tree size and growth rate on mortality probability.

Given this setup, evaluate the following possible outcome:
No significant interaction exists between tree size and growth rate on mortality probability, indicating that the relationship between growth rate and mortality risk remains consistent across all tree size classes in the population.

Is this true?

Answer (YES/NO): NO